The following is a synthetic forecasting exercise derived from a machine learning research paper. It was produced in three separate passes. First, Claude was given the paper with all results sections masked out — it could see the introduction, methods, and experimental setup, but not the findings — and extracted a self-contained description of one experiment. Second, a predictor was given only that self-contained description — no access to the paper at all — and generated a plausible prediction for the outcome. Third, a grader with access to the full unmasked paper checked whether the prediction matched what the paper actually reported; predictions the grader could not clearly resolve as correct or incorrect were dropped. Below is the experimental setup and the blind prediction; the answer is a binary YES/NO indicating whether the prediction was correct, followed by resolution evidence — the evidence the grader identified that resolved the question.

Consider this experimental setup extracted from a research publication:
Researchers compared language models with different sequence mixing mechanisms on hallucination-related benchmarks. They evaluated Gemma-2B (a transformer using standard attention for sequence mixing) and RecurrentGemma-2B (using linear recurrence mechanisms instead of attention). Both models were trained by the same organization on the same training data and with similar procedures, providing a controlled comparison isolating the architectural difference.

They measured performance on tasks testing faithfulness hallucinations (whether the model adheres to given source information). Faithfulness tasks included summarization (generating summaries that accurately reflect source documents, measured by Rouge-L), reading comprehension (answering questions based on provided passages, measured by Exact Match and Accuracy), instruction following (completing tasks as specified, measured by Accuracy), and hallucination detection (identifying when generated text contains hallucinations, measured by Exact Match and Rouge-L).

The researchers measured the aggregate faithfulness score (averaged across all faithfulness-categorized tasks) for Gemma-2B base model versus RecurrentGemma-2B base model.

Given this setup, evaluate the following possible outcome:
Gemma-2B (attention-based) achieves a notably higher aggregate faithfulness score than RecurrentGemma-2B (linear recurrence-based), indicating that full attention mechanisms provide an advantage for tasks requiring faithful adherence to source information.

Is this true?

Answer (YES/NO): NO